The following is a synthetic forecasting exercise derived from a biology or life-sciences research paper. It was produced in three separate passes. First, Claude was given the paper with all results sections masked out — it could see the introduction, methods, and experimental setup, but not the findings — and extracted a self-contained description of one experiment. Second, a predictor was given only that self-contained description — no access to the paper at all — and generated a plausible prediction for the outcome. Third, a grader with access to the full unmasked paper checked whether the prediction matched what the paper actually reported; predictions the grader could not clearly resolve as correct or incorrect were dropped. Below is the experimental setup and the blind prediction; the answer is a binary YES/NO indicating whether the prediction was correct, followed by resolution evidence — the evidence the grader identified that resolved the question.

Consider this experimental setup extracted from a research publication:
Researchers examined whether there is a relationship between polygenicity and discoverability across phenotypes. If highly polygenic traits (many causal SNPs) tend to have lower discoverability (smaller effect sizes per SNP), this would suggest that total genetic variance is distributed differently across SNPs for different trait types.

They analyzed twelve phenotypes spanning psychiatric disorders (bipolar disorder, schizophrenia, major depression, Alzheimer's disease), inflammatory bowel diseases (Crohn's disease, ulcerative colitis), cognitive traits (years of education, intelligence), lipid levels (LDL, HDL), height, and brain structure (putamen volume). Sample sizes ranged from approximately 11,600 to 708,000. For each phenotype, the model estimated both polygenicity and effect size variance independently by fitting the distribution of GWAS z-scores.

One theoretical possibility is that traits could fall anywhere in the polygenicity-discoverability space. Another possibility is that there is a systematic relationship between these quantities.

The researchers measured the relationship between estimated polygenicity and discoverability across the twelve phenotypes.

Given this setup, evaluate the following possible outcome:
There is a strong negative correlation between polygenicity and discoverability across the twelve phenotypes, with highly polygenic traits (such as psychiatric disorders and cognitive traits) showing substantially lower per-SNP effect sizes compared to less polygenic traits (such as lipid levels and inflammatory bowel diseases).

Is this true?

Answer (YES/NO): YES